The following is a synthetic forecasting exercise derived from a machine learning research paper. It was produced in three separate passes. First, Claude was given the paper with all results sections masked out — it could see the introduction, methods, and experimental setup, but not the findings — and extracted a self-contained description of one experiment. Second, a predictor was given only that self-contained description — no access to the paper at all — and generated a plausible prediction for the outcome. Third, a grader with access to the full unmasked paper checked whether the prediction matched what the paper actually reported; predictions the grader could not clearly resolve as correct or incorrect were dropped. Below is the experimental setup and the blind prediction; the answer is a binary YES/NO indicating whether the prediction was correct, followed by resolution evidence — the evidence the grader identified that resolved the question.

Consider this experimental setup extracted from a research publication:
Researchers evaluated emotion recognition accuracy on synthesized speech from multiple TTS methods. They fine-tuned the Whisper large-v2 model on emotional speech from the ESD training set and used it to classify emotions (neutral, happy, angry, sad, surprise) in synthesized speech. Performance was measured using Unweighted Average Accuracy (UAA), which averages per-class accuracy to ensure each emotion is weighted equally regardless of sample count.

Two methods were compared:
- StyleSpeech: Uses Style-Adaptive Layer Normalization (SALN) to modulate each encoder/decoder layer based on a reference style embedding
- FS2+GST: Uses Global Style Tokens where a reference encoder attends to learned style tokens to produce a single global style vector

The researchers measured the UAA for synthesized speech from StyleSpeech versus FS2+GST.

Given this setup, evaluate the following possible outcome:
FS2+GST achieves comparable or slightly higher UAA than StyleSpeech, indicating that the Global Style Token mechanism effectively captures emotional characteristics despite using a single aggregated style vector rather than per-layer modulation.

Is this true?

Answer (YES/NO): NO